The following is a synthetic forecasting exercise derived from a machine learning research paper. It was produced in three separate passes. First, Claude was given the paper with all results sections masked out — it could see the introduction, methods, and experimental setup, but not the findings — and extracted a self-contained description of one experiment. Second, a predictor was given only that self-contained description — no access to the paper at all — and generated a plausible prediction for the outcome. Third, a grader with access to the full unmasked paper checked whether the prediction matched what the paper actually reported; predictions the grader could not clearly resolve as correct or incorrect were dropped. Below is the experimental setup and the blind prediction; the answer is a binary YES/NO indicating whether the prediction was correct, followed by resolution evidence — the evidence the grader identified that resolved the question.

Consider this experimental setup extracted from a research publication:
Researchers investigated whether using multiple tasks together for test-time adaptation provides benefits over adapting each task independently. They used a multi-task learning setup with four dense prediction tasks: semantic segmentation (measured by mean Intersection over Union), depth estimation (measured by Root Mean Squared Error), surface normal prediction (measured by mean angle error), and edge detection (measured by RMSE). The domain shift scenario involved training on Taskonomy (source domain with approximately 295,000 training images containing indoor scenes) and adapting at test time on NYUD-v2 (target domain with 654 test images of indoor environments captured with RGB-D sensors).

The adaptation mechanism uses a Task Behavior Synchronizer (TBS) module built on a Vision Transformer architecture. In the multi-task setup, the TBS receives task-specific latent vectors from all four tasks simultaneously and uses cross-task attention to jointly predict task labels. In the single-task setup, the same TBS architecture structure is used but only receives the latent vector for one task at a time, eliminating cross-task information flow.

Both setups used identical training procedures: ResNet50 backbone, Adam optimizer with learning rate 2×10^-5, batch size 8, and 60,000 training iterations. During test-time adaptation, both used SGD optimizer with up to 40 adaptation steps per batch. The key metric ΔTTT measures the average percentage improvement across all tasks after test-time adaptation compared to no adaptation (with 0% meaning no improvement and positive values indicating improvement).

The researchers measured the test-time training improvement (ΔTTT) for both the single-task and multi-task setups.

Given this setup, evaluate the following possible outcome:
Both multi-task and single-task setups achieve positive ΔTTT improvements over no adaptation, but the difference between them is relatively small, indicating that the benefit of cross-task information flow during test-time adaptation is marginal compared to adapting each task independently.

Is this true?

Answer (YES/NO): NO